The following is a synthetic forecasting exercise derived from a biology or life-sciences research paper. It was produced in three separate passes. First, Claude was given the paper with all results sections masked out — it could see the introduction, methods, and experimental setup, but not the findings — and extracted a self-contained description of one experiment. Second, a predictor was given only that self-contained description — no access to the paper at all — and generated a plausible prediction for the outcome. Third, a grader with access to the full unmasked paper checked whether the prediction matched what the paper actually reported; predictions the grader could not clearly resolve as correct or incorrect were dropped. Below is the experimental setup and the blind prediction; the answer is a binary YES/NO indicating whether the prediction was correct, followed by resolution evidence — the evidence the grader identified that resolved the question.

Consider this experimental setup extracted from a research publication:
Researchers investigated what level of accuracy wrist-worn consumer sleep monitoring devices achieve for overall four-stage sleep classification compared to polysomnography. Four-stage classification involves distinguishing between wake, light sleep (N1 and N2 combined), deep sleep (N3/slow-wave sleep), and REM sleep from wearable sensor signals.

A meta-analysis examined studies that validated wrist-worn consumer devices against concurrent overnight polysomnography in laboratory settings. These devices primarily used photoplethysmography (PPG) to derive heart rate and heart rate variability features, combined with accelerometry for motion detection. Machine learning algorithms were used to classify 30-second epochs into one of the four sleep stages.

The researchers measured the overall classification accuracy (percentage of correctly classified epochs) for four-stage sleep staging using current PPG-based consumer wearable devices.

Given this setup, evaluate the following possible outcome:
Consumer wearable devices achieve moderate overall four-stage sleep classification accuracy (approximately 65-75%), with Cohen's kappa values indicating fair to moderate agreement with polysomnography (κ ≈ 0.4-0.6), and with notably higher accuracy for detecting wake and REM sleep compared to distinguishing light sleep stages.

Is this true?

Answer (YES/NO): NO